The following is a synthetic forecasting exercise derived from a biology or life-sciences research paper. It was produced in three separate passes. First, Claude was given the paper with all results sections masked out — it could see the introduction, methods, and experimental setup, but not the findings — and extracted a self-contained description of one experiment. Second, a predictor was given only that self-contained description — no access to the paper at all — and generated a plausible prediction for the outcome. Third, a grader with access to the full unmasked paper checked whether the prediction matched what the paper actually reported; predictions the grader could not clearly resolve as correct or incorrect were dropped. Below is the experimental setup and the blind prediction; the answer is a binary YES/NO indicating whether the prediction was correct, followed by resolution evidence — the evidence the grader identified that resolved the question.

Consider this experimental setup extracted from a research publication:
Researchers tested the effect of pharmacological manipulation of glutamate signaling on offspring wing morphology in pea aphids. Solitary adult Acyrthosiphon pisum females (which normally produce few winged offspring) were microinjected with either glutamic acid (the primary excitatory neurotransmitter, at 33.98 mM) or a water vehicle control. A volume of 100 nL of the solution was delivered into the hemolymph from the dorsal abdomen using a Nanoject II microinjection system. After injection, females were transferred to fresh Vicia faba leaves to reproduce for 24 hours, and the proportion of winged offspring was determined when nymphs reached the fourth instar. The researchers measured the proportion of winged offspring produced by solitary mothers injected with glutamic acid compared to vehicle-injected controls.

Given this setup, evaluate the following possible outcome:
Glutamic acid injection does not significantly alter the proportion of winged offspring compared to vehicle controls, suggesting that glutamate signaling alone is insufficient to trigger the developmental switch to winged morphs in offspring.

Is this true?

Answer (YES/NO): NO